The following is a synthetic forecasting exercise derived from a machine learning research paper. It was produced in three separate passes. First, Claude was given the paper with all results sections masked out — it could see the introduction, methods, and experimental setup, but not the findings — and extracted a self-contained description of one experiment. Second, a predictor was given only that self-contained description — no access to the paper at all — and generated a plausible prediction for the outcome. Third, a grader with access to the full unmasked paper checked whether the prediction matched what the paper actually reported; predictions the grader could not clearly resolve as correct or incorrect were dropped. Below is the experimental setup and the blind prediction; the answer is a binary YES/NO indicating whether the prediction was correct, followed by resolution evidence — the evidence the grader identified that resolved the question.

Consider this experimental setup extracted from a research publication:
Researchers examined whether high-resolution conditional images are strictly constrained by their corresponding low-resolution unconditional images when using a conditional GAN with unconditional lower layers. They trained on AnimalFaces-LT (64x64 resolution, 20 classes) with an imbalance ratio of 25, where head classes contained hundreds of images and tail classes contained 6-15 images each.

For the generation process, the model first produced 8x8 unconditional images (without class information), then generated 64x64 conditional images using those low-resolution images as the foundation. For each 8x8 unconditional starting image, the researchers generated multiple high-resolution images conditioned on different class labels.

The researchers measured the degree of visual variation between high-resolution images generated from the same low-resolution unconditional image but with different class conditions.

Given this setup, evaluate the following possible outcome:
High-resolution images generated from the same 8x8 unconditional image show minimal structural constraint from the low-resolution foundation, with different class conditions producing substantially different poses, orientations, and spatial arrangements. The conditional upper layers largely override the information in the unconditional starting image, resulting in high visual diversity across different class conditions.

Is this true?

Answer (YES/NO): NO